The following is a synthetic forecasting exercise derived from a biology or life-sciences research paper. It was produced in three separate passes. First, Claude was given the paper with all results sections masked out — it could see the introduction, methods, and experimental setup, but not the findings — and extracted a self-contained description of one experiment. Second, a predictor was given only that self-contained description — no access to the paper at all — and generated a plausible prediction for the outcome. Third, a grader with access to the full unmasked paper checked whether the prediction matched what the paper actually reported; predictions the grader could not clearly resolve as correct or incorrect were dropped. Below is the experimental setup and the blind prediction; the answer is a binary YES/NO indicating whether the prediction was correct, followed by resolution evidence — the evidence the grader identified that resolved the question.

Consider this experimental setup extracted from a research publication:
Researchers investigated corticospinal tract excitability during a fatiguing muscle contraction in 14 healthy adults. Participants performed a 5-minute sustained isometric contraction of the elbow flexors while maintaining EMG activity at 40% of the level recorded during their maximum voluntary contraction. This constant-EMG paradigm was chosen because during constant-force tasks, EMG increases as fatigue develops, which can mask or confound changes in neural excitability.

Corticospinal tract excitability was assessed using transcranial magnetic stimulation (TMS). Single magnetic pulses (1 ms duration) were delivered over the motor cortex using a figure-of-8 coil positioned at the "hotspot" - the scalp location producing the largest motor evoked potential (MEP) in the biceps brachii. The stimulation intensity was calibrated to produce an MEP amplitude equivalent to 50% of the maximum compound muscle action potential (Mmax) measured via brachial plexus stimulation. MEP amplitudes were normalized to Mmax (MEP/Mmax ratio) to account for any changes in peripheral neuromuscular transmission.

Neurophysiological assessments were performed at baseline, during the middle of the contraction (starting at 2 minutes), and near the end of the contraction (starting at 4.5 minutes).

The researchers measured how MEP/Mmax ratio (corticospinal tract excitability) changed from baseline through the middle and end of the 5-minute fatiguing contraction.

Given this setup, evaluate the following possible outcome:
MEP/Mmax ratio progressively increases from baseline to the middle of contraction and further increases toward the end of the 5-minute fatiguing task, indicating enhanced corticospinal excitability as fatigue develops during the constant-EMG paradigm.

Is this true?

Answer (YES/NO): NO